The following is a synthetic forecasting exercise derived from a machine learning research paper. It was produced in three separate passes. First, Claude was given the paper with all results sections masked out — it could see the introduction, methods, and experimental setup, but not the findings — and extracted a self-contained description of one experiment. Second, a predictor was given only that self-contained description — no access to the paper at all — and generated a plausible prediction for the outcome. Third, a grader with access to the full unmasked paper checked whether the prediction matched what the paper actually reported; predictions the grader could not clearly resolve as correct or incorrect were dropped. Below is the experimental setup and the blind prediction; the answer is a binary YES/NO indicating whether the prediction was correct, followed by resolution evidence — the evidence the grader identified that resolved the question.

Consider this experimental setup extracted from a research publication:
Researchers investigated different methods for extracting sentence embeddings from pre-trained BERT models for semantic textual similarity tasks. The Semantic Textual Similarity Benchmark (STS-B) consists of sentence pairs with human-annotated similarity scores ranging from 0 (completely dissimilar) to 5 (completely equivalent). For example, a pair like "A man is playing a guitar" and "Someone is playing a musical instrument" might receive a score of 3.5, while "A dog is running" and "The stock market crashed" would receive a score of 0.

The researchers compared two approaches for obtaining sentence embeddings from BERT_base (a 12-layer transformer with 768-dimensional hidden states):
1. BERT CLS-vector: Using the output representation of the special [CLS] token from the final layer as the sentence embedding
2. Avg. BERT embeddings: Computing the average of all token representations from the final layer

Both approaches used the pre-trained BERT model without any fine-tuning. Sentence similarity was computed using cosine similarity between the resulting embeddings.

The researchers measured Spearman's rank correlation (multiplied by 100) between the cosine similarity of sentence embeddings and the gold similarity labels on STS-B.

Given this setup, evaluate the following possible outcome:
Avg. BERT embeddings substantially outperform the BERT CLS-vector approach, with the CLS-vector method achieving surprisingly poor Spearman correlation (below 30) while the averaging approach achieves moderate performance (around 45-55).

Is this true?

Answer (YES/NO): YES